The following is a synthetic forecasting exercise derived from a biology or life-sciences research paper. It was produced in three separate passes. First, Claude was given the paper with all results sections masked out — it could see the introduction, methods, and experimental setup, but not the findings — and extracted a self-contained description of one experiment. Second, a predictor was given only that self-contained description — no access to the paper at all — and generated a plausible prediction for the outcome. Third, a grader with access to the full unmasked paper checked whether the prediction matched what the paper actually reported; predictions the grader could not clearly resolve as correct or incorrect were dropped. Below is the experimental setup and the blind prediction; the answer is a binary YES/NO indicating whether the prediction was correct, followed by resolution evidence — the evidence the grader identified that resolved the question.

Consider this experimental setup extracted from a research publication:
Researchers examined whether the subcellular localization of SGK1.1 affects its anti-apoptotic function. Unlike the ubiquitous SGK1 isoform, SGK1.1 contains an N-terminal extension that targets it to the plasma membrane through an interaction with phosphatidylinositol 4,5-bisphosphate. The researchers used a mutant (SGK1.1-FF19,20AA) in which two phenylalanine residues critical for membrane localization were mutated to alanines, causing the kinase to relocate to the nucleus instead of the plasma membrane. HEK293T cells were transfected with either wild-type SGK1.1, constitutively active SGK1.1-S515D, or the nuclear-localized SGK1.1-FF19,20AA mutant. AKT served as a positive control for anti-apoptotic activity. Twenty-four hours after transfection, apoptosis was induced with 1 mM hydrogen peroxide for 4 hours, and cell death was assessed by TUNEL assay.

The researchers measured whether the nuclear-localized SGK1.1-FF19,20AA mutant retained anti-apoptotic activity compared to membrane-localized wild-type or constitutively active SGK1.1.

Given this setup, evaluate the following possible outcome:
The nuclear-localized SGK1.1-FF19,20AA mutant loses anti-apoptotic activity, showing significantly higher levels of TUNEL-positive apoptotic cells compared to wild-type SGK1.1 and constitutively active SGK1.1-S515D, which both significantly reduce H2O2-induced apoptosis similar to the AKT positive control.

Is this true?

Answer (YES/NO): NO